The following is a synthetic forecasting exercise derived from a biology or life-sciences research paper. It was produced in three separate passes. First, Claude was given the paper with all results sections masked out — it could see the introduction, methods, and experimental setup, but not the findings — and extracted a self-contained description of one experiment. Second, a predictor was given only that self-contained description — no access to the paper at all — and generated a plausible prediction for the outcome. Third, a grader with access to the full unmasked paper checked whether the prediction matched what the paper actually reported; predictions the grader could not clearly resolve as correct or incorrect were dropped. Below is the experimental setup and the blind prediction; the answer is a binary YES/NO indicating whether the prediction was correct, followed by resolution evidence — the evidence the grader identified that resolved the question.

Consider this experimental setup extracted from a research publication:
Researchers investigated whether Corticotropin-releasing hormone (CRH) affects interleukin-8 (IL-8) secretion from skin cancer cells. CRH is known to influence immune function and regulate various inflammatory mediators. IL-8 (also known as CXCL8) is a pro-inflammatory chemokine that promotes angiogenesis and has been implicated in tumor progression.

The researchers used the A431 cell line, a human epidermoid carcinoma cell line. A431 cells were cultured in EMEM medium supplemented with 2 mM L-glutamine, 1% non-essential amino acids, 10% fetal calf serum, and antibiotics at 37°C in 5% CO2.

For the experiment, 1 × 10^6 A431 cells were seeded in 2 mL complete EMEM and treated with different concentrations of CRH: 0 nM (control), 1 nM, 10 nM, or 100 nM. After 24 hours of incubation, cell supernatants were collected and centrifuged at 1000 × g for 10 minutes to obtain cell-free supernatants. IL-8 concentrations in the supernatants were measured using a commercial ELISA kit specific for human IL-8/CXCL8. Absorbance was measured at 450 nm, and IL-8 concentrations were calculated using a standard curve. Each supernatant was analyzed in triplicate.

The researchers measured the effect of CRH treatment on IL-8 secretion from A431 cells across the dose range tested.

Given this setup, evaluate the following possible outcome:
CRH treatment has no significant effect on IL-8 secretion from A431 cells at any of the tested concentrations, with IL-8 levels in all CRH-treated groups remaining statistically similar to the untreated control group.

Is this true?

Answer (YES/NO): NO